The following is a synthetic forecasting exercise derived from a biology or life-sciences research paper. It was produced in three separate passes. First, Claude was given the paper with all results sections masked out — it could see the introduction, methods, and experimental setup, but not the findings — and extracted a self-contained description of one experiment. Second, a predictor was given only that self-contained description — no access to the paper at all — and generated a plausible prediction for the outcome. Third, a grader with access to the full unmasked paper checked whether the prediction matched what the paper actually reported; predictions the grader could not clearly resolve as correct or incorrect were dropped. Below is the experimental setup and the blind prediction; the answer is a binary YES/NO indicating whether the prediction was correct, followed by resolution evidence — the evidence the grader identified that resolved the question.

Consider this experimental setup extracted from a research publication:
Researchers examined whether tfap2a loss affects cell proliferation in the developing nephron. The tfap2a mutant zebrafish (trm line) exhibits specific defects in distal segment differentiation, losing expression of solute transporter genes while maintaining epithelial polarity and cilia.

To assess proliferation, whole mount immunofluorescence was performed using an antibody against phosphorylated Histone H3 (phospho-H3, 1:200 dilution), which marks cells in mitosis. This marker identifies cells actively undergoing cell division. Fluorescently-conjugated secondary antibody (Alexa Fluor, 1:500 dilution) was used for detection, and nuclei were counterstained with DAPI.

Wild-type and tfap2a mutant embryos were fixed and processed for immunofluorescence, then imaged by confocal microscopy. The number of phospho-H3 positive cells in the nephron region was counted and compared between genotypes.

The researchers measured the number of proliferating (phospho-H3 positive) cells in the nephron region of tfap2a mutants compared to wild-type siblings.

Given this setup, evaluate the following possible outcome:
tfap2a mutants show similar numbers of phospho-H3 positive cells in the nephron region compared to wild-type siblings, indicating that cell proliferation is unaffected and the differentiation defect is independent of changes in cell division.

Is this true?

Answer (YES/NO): YES